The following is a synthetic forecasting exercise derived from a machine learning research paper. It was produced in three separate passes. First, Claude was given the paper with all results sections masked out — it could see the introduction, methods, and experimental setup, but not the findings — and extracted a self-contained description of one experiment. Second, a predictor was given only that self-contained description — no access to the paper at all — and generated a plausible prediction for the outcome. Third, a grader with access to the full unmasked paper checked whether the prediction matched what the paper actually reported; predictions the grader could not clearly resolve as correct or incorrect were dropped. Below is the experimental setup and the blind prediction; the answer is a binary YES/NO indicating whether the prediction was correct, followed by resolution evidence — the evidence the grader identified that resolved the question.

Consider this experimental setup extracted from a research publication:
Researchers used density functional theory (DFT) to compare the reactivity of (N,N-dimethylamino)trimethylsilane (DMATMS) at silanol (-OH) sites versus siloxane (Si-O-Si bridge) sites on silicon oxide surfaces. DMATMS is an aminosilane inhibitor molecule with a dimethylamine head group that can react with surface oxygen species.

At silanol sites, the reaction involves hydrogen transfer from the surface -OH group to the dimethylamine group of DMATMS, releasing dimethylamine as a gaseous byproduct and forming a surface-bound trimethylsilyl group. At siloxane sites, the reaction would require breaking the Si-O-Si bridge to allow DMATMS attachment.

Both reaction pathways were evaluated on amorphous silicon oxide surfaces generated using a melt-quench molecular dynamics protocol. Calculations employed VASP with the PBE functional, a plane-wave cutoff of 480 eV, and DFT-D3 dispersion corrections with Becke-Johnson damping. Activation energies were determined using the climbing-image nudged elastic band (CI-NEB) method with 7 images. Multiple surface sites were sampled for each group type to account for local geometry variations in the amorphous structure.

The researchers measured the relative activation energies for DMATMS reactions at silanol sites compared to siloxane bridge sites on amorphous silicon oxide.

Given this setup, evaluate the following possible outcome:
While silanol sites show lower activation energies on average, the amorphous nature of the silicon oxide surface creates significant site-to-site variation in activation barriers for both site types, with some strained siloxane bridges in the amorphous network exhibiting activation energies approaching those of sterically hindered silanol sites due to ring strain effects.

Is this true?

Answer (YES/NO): NO